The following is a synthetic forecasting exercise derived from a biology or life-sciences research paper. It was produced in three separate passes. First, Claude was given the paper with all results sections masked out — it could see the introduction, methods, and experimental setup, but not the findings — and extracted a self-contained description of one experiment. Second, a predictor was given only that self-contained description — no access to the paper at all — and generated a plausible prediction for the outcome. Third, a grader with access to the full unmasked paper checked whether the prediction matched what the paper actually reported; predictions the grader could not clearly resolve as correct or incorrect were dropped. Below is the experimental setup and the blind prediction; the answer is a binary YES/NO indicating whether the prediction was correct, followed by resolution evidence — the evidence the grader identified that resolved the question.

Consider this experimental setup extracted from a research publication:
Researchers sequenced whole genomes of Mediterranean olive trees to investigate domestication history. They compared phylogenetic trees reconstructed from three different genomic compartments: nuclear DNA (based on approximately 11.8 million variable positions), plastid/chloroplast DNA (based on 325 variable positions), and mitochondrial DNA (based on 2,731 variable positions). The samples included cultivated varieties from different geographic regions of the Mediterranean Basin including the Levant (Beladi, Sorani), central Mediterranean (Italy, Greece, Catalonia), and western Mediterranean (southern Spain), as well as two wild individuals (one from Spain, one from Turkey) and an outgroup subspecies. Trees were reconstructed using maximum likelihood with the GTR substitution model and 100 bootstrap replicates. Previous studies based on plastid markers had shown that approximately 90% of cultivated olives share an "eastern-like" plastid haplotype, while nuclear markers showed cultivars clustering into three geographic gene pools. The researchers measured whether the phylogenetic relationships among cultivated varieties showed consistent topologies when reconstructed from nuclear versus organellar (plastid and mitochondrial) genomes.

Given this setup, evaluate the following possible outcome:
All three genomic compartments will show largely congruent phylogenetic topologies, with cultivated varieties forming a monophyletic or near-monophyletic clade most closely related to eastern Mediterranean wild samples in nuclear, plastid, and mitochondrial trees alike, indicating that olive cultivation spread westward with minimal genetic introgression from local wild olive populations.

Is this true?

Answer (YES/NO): NO